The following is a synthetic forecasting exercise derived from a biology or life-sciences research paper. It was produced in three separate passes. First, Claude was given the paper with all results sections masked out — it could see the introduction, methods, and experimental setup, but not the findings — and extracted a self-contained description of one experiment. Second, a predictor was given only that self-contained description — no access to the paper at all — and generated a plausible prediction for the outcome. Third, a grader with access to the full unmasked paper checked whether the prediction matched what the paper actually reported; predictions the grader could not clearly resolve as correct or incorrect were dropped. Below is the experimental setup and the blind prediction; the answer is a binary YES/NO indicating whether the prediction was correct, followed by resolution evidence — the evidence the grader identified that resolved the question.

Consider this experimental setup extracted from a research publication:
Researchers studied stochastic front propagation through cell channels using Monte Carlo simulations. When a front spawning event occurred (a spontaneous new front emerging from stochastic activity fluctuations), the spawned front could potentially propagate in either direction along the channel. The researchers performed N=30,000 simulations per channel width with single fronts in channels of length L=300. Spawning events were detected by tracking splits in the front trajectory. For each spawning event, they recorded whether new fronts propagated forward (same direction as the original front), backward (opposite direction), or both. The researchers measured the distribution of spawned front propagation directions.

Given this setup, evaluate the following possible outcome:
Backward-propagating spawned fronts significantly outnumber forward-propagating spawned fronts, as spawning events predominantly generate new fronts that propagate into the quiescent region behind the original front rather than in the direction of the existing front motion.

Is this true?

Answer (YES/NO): YES